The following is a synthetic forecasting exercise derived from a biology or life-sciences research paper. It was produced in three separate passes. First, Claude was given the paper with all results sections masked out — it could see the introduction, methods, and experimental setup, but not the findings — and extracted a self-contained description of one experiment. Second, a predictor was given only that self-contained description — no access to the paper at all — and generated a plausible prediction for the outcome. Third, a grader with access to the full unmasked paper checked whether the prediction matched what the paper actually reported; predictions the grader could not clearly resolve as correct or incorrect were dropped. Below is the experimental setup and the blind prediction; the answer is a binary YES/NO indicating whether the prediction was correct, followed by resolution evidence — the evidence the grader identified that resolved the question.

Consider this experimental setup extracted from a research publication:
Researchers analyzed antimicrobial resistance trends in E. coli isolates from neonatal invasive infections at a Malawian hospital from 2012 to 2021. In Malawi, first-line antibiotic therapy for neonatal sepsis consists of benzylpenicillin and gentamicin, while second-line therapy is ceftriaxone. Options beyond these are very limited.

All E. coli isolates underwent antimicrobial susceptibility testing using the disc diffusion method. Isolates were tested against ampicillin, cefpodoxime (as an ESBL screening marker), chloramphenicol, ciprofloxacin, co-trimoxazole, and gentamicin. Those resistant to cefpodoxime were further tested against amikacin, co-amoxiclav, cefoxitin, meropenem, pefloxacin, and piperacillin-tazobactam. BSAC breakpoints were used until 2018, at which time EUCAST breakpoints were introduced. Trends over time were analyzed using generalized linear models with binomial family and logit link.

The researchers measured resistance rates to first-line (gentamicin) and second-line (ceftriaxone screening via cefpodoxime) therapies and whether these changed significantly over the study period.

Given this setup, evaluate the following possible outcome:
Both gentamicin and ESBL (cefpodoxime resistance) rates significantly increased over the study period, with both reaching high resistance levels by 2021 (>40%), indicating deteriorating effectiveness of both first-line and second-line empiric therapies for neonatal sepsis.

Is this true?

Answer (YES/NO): YES